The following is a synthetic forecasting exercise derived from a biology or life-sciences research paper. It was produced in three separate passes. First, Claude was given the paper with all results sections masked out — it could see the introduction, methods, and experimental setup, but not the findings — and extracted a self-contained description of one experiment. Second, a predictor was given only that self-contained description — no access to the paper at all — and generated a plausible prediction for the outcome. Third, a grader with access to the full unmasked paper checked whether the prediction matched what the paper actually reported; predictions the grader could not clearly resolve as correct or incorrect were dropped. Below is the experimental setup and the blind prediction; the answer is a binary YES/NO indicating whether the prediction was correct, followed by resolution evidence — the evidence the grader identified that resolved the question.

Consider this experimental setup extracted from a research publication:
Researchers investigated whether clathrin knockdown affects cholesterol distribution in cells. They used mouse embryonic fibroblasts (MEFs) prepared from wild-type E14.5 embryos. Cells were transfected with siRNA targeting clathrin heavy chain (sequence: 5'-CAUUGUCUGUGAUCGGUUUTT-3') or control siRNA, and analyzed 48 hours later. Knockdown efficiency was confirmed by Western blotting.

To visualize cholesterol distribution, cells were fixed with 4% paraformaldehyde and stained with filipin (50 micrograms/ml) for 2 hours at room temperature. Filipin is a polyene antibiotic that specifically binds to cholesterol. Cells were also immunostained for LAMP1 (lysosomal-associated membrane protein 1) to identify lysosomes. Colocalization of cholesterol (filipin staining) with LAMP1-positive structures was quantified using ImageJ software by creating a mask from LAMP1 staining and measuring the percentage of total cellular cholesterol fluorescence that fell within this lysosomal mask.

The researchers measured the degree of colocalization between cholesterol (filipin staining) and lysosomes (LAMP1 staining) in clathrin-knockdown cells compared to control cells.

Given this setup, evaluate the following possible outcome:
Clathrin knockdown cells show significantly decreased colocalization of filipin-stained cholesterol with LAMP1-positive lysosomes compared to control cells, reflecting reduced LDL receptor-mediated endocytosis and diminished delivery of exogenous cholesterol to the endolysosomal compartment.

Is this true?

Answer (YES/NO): NO